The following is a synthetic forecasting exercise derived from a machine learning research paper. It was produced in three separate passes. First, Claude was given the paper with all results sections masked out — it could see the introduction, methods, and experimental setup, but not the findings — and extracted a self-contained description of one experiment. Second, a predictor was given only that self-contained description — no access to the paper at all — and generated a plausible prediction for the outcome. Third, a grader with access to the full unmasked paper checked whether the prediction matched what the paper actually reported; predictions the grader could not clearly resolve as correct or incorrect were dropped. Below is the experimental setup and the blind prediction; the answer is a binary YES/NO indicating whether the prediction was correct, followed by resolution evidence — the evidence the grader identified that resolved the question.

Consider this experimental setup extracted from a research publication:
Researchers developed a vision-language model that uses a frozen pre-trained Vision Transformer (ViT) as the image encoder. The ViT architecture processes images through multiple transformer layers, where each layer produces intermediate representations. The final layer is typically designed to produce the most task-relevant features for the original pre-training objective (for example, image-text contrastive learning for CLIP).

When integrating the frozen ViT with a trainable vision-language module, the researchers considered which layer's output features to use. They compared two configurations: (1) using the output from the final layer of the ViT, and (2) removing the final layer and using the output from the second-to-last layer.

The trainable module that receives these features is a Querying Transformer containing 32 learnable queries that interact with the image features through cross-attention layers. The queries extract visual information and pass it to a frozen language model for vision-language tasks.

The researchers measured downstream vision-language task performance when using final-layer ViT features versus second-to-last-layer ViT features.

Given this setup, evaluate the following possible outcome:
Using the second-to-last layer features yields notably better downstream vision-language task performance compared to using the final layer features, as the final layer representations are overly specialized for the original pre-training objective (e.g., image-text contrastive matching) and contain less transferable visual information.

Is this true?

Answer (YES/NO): NO